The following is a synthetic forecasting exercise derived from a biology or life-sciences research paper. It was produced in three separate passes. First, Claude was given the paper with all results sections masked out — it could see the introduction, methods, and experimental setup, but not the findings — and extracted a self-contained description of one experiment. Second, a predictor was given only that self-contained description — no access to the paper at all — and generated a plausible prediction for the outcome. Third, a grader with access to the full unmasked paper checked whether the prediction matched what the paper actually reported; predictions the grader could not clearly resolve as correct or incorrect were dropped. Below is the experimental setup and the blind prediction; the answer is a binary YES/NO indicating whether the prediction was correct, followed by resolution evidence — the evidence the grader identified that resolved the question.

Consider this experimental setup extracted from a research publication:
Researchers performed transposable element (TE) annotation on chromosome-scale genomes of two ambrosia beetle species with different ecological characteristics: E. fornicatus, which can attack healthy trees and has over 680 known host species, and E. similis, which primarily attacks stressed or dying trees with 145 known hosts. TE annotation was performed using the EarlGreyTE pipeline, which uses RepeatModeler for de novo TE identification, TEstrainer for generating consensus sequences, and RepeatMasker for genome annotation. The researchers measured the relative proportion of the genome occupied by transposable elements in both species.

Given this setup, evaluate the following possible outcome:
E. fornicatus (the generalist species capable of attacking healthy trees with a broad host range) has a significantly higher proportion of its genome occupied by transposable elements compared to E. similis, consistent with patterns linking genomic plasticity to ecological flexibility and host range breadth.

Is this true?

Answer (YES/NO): YES